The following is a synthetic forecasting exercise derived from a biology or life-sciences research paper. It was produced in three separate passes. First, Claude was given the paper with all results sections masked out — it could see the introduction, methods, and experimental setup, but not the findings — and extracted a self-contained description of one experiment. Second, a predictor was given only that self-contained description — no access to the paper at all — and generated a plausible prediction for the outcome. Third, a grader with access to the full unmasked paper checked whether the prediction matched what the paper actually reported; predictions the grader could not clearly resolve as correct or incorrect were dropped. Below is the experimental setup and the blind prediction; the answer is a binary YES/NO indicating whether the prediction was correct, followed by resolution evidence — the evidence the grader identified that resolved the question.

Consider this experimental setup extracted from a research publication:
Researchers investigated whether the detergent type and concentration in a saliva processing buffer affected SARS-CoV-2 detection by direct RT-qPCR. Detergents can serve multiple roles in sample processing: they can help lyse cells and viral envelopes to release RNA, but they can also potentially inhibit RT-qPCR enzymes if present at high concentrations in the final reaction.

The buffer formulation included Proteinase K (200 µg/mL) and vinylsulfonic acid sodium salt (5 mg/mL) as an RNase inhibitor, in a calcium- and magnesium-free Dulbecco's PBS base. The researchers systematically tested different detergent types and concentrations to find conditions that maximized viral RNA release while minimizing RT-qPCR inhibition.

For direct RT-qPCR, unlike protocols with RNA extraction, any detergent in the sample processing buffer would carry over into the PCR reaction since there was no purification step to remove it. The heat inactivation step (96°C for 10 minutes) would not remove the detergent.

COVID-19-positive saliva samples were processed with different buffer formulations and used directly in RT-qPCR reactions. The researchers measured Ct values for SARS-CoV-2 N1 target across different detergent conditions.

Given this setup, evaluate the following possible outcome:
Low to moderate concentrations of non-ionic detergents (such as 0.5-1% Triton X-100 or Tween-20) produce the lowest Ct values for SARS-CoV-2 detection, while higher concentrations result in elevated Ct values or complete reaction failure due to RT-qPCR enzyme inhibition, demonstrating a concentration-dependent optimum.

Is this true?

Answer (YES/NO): NO